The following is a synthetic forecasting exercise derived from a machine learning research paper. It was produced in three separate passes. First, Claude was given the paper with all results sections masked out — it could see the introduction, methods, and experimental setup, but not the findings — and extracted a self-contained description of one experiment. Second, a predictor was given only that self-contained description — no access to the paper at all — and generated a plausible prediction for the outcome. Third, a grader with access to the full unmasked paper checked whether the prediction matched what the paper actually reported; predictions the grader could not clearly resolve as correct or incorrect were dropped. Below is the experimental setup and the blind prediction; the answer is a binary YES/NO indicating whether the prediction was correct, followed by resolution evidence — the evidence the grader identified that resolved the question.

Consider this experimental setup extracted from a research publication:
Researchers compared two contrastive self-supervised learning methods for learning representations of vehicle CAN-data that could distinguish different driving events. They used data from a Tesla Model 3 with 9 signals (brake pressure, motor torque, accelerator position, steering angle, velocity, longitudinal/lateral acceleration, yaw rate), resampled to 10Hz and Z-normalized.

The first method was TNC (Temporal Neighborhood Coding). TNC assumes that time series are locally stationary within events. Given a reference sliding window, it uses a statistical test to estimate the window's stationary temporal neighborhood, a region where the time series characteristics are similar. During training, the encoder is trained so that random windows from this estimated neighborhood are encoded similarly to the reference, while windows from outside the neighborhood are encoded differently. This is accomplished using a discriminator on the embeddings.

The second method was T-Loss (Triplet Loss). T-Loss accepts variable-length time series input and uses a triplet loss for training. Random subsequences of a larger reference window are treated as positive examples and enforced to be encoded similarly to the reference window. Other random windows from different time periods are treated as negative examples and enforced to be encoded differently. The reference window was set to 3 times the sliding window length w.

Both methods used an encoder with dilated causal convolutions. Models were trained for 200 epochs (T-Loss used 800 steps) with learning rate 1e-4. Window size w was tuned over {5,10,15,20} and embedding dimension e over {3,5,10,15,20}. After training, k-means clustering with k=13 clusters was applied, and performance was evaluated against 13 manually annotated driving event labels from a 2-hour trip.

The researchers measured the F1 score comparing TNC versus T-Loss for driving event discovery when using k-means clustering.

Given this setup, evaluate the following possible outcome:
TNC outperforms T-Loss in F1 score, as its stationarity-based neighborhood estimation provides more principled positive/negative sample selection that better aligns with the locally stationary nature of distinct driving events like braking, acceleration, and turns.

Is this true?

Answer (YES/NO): NO